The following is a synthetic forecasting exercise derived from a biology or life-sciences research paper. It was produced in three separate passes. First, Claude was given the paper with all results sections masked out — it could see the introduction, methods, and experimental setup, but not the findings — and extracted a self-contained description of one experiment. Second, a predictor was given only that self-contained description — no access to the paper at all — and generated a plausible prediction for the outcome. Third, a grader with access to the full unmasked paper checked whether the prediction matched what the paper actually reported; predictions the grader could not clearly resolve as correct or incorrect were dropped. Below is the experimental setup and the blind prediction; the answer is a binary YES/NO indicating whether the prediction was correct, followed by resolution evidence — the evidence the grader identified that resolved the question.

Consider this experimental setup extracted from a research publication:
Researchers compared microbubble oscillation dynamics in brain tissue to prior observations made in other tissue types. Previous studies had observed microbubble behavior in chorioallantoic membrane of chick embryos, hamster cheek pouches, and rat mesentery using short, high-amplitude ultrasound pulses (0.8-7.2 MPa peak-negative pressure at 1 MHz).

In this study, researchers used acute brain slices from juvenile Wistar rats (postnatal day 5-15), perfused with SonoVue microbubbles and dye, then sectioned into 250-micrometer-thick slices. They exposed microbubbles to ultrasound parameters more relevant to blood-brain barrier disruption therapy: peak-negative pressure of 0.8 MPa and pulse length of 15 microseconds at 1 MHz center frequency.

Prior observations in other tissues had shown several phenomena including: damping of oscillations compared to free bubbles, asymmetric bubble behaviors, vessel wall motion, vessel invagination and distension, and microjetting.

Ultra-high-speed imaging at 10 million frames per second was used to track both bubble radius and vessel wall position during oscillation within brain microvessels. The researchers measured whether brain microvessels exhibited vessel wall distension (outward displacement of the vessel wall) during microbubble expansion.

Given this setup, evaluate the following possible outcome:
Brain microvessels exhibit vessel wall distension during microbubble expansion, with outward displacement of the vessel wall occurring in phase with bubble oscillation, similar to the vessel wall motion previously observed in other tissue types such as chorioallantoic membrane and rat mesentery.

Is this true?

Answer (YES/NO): YES